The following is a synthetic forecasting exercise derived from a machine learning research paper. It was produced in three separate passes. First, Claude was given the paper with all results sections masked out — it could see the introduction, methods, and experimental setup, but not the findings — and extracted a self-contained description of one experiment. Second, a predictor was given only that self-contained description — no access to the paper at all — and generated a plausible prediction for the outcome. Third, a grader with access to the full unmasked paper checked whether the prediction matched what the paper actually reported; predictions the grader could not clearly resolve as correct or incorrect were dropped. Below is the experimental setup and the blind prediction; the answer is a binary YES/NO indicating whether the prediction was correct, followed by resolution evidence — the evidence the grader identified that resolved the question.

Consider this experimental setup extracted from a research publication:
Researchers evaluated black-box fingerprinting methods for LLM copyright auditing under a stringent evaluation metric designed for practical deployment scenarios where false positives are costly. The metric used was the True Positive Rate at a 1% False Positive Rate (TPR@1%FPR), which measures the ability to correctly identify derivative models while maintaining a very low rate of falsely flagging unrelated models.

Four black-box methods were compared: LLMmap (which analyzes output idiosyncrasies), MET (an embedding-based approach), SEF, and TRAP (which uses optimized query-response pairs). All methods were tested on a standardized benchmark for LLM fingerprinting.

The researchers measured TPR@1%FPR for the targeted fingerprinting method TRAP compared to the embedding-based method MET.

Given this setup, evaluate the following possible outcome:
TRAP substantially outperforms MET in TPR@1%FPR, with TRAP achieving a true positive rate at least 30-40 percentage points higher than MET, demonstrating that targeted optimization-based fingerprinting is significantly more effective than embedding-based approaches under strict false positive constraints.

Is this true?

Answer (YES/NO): NO